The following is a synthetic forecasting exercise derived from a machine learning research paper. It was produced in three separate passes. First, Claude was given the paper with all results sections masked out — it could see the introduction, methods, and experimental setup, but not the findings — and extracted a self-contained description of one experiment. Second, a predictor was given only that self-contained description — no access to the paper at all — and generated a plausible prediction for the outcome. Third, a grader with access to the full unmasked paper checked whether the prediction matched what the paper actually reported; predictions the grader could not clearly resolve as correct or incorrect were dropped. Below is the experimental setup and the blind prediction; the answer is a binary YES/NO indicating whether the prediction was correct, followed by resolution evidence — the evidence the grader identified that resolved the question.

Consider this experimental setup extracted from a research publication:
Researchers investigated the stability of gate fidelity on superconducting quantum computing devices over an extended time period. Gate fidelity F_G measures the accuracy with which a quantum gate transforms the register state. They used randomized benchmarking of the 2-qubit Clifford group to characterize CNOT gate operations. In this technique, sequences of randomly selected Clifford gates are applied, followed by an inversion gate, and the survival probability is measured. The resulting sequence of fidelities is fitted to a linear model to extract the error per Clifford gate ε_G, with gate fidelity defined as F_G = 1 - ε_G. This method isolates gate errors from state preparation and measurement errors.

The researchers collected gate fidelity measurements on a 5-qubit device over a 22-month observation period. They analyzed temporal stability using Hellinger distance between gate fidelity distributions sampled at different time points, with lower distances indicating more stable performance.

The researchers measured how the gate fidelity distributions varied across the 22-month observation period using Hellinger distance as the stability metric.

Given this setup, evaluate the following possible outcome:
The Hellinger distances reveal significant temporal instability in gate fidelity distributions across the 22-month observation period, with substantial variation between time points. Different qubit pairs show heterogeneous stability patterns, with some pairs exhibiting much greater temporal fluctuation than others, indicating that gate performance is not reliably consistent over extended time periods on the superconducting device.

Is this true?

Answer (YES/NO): YES